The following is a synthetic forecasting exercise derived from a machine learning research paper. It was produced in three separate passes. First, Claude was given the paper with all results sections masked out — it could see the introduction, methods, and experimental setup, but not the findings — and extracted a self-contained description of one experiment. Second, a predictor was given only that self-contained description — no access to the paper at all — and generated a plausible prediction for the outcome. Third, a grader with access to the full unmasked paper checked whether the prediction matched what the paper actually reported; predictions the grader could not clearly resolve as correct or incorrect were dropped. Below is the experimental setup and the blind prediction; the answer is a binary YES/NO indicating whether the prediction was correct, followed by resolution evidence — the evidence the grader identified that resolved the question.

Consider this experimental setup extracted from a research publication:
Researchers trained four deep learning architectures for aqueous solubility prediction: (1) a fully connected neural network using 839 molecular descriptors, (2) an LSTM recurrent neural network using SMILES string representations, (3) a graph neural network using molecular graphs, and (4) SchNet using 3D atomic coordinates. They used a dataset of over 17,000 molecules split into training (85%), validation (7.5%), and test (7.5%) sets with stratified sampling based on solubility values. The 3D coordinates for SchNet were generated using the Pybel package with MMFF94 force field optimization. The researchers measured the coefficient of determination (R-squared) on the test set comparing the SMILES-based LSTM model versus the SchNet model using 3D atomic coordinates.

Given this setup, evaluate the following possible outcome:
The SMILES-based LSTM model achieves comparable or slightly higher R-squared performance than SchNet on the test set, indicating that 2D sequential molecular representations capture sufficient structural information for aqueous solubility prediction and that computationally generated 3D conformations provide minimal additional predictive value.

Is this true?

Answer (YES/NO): YES